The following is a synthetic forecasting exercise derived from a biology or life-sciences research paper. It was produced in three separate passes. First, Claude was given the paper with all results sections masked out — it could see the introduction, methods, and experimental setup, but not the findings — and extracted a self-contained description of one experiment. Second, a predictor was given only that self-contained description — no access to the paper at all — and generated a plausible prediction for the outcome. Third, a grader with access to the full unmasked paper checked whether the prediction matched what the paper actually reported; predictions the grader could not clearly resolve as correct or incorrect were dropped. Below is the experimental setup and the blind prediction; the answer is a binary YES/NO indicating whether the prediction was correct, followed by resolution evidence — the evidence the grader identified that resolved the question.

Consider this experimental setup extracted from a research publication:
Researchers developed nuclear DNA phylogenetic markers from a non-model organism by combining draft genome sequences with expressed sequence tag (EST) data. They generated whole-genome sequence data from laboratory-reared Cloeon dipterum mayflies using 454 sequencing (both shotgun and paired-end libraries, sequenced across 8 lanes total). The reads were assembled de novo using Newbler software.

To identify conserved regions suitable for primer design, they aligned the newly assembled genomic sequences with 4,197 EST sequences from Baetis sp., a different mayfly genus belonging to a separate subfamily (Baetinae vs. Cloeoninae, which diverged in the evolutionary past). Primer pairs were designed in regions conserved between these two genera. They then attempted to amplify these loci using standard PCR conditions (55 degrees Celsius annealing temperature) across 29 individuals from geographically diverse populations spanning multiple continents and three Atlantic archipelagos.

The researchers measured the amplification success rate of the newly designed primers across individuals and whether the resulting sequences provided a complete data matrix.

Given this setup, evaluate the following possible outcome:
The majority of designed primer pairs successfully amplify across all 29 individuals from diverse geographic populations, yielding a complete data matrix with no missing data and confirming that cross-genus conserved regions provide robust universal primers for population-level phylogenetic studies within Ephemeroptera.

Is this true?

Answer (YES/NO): NO